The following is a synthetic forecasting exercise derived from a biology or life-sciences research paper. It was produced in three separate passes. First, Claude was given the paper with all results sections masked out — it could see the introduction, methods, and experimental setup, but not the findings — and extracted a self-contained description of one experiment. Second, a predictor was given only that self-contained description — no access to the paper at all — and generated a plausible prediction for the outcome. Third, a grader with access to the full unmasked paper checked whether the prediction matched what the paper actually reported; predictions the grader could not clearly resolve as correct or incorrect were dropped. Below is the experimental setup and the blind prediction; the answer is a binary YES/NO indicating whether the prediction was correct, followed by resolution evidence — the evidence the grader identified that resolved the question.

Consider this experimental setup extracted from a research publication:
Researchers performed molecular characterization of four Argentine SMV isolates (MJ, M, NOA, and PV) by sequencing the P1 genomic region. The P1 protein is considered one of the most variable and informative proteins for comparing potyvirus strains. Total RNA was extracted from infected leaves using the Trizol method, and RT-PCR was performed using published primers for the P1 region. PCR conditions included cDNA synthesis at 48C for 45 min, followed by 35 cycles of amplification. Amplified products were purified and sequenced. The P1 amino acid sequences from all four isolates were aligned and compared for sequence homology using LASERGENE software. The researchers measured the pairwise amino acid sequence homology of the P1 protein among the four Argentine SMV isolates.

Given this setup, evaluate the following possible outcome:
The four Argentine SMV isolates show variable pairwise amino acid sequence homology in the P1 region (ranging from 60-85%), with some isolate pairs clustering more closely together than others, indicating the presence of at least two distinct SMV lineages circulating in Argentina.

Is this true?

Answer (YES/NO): NO